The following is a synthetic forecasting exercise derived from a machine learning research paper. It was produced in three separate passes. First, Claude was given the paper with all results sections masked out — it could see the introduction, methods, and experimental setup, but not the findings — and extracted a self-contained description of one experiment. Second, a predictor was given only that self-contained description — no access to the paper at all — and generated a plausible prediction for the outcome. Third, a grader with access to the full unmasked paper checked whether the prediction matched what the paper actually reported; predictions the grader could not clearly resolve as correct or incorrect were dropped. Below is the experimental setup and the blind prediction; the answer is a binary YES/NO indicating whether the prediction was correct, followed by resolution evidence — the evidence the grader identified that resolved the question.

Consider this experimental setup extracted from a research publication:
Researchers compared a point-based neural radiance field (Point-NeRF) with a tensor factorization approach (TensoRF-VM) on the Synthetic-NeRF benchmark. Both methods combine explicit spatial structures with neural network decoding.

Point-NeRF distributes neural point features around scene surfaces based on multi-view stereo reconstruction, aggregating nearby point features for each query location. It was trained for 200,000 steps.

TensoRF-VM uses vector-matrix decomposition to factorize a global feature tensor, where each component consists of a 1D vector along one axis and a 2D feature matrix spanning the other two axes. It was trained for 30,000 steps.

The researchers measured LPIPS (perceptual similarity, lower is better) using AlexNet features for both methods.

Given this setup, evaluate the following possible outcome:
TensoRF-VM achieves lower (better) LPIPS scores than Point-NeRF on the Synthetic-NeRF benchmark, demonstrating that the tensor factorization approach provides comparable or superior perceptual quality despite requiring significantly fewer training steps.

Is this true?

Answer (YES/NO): NO